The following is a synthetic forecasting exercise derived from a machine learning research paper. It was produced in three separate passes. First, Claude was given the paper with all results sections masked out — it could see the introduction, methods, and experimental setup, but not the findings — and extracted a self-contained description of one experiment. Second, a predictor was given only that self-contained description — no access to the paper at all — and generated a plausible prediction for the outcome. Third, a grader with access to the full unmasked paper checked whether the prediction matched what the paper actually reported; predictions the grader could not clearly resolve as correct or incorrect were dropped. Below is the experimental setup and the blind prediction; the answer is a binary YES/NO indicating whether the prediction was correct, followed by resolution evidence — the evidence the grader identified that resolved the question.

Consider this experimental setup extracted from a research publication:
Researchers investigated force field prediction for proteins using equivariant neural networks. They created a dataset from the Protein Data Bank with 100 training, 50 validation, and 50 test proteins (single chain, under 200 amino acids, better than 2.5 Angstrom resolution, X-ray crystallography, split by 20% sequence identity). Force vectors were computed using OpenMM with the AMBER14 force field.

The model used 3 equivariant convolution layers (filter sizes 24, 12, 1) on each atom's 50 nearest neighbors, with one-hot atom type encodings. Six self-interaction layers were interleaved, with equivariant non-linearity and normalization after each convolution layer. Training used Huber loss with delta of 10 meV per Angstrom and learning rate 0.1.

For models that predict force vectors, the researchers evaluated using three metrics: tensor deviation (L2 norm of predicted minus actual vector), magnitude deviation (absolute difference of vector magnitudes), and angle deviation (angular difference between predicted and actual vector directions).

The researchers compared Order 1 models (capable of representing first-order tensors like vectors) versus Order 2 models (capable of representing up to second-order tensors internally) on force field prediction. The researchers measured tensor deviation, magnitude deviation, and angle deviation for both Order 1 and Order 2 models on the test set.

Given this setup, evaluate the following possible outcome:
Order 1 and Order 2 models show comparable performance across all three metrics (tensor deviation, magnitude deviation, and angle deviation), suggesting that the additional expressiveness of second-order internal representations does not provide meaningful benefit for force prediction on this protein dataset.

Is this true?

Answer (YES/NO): NO